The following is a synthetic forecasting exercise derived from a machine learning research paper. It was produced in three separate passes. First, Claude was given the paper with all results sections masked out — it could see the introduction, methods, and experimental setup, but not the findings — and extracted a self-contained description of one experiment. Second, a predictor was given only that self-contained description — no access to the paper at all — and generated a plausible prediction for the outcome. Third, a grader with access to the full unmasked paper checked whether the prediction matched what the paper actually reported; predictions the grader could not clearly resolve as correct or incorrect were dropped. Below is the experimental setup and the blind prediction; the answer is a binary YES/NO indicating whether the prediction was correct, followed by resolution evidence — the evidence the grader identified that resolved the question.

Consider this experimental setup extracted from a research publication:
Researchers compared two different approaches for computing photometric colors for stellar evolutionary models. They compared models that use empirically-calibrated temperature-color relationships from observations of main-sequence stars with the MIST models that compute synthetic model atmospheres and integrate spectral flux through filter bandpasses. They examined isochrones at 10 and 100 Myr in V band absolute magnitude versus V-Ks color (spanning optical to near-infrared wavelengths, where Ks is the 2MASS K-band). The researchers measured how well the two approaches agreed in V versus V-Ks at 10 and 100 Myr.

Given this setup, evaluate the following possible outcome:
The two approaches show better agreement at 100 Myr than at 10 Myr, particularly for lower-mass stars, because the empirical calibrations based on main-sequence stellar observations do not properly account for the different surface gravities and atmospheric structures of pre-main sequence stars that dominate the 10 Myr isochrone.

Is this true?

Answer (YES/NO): NO